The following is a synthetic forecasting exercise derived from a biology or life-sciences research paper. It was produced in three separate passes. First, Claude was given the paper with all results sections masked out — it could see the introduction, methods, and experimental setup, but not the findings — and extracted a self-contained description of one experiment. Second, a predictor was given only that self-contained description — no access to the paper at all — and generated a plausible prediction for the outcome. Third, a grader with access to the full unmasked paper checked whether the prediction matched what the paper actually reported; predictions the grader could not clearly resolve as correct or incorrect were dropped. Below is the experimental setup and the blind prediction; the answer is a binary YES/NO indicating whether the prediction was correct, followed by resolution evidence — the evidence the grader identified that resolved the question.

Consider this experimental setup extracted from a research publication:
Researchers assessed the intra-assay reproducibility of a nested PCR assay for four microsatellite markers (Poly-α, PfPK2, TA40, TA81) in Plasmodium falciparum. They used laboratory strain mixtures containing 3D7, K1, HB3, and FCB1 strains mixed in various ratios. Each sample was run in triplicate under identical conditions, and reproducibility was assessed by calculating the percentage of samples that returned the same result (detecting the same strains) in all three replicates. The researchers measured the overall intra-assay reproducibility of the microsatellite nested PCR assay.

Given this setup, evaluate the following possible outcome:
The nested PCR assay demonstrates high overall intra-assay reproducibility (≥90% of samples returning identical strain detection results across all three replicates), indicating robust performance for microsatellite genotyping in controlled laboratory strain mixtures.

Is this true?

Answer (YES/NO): NO